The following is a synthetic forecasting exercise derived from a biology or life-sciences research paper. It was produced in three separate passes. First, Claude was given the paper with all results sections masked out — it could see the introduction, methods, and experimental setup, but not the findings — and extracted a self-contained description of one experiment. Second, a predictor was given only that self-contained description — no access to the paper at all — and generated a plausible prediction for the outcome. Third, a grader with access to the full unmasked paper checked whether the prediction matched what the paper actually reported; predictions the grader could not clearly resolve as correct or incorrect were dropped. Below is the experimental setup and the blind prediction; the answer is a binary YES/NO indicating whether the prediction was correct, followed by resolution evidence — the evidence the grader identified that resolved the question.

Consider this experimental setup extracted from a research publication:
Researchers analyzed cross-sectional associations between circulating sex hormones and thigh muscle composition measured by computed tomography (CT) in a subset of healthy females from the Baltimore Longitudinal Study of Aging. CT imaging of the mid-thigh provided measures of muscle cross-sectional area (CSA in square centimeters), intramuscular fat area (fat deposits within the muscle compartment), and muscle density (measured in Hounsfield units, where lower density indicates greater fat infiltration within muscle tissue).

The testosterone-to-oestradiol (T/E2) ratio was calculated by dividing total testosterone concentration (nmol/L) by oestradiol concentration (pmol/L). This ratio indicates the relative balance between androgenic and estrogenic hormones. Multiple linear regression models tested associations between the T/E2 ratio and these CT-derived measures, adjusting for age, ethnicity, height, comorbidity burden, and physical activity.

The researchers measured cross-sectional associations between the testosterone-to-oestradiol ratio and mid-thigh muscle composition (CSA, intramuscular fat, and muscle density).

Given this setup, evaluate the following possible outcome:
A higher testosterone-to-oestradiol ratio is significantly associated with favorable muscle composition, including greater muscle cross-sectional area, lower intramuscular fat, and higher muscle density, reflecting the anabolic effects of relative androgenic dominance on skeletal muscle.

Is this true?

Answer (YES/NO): NO